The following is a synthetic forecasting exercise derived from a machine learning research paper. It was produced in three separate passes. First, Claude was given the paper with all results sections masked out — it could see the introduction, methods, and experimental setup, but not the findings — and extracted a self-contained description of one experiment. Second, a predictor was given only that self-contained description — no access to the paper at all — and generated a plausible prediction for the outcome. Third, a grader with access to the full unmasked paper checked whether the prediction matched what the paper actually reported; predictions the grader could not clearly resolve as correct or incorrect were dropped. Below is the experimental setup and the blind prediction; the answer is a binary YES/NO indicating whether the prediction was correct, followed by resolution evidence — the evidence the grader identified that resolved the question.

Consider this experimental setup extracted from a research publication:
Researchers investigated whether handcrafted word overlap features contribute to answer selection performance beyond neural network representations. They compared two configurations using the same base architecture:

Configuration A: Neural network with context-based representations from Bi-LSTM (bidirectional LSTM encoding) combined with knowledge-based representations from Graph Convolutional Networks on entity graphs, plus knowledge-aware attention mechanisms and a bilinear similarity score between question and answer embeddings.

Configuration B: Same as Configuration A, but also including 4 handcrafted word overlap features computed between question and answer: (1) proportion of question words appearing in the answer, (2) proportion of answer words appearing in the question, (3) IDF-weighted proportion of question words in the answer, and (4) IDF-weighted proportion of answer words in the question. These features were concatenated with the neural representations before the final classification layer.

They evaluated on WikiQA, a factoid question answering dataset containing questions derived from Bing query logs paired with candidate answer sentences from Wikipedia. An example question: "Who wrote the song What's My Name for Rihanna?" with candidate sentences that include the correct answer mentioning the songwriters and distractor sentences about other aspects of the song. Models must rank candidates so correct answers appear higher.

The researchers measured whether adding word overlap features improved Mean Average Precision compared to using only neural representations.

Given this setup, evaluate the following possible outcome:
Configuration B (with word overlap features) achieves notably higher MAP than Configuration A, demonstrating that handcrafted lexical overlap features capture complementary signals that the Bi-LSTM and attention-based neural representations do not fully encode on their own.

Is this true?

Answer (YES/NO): YES